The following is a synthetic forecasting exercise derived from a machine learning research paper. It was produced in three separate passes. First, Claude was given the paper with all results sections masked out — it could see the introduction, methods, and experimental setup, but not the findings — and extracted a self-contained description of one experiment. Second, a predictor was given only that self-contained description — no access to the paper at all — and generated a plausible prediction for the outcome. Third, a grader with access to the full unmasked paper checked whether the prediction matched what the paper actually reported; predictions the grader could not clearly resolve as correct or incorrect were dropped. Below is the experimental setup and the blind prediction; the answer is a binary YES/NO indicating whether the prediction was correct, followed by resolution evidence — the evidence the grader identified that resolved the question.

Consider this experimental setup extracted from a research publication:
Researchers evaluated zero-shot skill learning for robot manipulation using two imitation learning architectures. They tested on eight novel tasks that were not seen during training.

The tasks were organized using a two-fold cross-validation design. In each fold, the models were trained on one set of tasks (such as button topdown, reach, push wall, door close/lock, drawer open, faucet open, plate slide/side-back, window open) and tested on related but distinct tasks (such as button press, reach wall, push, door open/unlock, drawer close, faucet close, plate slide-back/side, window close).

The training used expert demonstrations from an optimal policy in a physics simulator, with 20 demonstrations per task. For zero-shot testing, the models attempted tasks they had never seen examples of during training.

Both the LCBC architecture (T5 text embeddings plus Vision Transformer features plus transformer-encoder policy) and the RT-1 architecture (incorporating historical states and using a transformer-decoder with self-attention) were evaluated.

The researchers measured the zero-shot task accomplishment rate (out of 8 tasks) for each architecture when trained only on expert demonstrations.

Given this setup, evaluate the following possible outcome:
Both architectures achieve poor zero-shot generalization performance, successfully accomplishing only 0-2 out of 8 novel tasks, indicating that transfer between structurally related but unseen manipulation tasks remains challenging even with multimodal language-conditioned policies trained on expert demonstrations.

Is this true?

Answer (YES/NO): YES